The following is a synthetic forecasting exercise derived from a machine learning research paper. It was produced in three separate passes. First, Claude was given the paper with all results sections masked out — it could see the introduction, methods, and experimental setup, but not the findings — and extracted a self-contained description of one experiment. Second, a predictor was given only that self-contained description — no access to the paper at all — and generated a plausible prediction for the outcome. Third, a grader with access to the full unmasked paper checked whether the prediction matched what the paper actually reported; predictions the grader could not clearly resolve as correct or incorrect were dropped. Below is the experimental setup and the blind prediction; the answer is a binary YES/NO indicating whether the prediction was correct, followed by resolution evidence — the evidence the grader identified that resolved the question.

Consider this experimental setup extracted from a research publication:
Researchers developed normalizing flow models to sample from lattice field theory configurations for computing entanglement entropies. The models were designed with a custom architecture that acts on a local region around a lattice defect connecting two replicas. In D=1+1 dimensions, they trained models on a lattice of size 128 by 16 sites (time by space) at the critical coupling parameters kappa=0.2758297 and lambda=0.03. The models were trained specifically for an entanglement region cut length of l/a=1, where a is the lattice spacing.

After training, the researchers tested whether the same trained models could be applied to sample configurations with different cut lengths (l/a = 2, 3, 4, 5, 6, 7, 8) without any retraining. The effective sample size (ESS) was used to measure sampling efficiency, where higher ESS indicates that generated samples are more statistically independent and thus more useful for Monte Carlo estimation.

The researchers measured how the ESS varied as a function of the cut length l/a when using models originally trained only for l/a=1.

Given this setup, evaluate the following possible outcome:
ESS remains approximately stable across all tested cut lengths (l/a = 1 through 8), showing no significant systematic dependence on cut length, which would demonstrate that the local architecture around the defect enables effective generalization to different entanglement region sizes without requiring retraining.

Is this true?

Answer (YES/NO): YES